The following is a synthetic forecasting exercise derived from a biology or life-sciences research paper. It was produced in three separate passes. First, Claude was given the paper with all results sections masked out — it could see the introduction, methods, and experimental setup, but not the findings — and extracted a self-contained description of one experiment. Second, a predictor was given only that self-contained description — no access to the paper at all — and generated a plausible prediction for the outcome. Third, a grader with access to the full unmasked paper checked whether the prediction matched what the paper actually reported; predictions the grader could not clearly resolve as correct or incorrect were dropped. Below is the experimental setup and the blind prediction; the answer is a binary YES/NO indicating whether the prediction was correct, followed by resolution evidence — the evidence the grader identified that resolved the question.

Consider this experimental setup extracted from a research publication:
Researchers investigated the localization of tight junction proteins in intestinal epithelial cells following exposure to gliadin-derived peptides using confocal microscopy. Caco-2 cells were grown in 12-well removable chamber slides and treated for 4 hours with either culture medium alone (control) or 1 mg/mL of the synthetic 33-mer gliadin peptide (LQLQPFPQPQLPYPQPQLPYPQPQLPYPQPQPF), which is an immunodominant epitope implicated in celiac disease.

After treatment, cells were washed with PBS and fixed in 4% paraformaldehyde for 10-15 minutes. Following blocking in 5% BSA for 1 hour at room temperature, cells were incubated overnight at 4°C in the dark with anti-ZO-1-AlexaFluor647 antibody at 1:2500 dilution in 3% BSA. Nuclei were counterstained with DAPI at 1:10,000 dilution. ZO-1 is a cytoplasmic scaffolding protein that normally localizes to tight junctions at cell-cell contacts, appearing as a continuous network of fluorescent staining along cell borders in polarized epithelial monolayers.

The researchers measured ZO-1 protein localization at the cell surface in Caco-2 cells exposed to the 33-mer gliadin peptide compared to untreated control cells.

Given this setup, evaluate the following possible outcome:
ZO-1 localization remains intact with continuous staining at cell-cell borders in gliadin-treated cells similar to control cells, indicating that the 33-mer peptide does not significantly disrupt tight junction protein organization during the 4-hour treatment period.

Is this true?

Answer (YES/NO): NO